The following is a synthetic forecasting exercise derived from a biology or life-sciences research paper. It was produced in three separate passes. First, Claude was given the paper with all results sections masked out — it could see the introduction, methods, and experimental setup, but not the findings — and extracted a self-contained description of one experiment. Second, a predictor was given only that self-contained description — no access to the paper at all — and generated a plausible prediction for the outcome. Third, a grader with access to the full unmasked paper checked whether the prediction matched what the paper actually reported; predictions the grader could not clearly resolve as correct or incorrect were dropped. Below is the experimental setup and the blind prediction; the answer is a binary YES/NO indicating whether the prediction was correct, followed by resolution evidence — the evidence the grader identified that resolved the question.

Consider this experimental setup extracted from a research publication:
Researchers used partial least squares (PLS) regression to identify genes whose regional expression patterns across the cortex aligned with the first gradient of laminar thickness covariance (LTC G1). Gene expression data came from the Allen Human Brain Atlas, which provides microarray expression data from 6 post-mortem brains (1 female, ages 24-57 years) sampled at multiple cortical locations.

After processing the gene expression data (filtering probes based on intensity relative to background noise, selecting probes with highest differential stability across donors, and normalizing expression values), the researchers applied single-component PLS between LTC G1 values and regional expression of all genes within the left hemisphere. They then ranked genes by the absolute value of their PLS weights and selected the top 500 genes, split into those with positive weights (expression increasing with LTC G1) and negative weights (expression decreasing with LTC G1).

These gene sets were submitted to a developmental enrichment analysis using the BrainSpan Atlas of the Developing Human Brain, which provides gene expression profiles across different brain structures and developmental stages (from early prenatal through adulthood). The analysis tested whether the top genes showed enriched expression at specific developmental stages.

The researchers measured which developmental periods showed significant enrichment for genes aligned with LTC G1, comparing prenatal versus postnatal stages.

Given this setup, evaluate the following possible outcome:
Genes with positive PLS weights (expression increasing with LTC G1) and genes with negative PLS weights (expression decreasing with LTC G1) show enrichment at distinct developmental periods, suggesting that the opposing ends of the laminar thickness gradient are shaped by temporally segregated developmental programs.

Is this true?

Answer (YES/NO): YES